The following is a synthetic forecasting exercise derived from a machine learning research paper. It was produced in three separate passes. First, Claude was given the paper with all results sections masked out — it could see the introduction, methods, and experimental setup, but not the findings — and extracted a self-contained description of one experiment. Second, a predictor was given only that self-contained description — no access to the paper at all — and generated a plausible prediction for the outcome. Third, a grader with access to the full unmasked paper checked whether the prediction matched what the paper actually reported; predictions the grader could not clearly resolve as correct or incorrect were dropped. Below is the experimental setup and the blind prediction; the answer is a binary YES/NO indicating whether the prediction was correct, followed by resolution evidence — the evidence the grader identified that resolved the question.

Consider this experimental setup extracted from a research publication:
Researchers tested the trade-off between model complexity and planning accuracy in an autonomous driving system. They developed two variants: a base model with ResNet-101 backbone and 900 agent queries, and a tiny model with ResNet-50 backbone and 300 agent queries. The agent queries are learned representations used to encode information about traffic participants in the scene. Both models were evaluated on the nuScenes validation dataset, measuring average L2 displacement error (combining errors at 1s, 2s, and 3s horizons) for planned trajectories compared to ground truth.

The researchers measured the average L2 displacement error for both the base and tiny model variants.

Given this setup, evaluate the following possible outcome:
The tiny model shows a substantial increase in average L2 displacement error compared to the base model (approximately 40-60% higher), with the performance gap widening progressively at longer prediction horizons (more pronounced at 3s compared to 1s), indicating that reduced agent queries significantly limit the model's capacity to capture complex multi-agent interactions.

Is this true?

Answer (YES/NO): NO